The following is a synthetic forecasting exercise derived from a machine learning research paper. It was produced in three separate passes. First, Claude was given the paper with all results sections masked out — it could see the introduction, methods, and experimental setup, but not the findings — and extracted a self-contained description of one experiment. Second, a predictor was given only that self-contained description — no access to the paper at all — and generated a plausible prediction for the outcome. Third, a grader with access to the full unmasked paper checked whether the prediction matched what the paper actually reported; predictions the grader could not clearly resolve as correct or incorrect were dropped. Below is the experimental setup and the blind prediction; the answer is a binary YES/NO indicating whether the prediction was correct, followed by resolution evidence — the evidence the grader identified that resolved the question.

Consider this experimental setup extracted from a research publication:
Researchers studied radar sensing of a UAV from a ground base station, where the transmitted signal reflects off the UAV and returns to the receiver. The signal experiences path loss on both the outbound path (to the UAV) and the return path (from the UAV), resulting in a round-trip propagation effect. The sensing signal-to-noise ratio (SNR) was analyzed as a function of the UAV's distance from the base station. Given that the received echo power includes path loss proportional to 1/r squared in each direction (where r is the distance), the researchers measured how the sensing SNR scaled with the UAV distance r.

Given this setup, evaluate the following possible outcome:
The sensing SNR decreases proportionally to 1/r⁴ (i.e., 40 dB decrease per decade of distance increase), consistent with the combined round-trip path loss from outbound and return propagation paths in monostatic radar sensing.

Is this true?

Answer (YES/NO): YES